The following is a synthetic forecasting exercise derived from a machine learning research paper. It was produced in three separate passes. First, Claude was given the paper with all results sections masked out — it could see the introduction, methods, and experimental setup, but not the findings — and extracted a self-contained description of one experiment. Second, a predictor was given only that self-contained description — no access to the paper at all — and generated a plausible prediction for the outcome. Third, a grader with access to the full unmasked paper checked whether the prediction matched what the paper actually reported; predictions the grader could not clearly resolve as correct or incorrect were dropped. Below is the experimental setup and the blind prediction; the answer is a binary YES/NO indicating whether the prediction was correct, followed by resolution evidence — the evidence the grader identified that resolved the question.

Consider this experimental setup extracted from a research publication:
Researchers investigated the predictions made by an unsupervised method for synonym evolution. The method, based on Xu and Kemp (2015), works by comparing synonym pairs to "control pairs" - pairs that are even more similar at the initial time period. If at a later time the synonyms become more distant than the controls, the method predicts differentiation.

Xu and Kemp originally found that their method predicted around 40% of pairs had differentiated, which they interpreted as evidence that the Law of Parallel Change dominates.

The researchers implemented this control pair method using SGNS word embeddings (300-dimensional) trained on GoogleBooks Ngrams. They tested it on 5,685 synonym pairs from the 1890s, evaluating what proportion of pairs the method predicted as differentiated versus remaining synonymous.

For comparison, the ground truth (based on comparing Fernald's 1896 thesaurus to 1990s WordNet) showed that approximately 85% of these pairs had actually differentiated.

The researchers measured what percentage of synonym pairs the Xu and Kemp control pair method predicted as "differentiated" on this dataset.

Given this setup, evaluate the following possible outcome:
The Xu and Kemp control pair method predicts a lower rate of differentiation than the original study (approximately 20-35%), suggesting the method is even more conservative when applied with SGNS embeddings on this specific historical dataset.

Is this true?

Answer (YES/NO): NO